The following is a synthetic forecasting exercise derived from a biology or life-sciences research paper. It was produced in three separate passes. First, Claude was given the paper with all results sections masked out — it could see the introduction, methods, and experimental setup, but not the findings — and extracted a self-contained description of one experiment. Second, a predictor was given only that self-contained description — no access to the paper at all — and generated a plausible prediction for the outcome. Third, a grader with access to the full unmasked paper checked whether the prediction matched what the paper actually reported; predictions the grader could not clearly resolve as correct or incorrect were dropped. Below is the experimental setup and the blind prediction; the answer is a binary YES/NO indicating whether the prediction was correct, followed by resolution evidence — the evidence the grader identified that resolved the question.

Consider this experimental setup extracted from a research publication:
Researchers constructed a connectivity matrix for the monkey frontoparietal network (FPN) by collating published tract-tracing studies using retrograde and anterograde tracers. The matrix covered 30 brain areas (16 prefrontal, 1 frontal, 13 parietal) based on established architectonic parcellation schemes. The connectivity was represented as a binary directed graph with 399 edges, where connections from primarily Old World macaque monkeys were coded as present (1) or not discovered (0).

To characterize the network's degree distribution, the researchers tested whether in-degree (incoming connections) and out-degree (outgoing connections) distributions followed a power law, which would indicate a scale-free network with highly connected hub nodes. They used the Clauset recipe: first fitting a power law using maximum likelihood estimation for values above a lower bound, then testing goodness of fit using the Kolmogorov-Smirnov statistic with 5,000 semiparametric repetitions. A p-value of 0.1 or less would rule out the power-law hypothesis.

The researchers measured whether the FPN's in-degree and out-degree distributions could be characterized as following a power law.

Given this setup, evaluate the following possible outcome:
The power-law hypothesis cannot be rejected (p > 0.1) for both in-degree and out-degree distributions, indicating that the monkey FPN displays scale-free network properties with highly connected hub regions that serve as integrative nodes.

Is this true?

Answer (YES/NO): NO